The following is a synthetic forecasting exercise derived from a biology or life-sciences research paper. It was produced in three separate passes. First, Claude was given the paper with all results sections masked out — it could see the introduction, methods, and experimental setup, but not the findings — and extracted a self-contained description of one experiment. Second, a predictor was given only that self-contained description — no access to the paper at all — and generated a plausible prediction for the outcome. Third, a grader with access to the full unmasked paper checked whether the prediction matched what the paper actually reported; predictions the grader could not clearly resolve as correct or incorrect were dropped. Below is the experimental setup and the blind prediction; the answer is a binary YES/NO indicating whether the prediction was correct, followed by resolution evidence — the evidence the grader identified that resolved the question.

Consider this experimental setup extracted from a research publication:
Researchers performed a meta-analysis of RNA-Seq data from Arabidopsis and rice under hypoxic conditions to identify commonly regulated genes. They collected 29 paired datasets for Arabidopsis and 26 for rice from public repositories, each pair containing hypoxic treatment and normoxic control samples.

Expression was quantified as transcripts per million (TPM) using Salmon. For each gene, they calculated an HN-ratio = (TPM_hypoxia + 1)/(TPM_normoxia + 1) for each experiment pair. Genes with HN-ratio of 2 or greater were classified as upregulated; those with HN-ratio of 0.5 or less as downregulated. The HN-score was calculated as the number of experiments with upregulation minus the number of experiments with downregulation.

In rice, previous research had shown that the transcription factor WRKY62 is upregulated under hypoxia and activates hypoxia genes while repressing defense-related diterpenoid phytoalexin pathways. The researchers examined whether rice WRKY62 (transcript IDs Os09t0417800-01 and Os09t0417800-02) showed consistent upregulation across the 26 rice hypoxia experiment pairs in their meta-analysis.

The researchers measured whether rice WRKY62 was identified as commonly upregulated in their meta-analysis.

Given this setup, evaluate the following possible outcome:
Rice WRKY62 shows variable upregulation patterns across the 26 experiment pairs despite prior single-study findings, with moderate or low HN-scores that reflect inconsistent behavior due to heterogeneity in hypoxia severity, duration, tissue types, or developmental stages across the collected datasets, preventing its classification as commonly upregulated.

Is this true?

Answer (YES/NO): YES